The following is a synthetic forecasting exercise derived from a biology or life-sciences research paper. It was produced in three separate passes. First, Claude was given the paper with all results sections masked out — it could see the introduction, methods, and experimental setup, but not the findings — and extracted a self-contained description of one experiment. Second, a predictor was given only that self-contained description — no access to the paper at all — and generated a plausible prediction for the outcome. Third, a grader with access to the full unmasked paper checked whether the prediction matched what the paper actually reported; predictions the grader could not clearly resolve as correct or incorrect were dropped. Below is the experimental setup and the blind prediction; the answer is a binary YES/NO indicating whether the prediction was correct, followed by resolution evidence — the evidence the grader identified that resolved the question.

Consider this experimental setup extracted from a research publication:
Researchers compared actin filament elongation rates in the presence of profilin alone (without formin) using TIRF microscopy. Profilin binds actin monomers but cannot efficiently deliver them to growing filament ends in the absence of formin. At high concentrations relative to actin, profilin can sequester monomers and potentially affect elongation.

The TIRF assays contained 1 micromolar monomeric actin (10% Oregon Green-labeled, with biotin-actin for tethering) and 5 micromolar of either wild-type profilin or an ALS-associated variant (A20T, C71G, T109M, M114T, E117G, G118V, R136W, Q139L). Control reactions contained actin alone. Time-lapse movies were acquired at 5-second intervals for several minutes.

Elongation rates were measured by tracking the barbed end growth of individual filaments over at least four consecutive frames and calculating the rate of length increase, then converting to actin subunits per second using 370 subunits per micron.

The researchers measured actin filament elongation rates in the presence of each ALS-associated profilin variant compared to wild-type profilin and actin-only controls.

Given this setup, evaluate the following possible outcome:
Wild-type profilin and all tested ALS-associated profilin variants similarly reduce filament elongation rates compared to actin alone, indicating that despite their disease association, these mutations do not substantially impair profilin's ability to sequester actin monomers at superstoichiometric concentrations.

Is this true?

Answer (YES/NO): NO